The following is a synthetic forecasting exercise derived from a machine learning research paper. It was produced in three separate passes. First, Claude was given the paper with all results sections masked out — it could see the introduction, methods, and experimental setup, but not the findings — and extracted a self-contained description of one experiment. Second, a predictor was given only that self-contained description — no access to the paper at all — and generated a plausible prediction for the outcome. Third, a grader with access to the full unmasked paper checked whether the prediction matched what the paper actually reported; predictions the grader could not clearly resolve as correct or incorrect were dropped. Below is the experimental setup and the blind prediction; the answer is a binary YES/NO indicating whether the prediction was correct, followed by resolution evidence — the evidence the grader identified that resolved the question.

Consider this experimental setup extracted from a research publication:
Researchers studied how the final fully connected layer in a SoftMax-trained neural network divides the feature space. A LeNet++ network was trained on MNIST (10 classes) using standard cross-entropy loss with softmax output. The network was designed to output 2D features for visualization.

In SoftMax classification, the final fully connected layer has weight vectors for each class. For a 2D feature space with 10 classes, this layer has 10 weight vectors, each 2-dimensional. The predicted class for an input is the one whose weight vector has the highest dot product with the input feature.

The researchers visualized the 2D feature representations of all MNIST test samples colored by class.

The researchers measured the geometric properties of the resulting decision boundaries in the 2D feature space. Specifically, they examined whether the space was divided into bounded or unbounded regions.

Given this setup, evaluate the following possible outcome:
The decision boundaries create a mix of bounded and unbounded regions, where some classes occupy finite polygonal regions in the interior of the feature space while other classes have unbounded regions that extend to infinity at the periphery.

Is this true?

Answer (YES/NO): NO